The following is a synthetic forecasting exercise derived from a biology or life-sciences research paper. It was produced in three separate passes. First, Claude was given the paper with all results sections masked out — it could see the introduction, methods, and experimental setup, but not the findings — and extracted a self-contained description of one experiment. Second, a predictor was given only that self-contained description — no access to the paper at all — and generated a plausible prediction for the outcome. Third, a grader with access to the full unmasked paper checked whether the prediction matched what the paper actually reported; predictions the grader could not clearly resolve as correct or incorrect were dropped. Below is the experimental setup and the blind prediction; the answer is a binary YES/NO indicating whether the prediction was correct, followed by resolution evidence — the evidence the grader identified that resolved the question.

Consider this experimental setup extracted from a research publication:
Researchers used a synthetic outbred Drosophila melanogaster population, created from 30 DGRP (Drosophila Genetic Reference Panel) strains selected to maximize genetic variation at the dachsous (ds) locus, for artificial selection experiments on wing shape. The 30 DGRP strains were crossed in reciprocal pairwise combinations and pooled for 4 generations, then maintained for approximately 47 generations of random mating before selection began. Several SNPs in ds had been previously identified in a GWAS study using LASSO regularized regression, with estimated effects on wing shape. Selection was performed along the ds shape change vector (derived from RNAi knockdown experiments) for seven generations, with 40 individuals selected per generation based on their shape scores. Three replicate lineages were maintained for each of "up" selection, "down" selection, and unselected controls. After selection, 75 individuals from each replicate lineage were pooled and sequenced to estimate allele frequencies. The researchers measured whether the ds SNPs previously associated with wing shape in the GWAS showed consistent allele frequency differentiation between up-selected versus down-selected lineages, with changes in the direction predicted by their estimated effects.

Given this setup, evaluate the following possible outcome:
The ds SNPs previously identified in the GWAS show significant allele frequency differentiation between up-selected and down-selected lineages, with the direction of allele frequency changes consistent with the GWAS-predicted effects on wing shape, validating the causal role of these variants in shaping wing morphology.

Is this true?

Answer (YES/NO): YES